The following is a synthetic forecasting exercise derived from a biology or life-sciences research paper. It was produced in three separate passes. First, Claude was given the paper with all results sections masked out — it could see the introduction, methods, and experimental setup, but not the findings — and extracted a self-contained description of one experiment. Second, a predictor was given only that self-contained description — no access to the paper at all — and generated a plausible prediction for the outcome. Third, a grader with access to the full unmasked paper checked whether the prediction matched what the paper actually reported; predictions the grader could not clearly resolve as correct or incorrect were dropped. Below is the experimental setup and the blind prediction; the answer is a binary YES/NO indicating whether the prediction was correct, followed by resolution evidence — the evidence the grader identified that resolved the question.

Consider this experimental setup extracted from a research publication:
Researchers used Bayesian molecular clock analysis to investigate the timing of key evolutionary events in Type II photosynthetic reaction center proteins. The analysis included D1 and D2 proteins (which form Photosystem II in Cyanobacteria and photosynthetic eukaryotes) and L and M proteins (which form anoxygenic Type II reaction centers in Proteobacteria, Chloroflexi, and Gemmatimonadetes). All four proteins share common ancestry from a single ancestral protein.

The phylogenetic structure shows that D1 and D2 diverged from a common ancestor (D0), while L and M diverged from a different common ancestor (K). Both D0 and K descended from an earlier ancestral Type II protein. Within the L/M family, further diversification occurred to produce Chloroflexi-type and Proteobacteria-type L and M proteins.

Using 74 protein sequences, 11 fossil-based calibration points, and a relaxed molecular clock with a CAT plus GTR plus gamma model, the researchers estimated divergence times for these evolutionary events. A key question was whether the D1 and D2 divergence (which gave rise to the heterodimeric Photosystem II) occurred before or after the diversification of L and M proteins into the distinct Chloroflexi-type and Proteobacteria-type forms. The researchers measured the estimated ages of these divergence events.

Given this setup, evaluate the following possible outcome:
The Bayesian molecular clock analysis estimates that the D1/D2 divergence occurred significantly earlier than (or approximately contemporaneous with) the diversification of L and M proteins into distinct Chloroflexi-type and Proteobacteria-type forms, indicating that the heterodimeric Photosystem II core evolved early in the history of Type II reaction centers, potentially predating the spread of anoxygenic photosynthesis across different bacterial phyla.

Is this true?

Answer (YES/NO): YES